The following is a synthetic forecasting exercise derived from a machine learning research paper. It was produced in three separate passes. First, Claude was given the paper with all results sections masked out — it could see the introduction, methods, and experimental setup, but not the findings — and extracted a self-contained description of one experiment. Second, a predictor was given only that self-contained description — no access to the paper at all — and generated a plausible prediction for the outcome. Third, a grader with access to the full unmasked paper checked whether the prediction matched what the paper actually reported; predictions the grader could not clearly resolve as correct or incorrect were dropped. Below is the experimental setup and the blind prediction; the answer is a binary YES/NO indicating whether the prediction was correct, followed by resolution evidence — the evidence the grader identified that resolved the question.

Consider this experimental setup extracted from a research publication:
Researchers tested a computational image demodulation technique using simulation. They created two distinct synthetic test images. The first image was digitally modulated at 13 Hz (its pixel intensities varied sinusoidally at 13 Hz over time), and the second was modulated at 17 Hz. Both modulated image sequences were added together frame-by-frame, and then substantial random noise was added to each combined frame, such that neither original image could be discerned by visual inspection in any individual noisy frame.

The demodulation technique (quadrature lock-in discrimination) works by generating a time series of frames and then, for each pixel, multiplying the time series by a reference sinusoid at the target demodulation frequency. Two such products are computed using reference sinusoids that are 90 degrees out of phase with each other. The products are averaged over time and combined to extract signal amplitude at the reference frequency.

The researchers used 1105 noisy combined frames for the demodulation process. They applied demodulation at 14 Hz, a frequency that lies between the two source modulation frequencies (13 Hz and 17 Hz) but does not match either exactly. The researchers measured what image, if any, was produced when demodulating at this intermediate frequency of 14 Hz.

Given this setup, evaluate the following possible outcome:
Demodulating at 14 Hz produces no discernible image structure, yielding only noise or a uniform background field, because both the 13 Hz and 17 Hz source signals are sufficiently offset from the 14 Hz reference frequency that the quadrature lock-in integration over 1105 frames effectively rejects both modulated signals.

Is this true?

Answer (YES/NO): YES